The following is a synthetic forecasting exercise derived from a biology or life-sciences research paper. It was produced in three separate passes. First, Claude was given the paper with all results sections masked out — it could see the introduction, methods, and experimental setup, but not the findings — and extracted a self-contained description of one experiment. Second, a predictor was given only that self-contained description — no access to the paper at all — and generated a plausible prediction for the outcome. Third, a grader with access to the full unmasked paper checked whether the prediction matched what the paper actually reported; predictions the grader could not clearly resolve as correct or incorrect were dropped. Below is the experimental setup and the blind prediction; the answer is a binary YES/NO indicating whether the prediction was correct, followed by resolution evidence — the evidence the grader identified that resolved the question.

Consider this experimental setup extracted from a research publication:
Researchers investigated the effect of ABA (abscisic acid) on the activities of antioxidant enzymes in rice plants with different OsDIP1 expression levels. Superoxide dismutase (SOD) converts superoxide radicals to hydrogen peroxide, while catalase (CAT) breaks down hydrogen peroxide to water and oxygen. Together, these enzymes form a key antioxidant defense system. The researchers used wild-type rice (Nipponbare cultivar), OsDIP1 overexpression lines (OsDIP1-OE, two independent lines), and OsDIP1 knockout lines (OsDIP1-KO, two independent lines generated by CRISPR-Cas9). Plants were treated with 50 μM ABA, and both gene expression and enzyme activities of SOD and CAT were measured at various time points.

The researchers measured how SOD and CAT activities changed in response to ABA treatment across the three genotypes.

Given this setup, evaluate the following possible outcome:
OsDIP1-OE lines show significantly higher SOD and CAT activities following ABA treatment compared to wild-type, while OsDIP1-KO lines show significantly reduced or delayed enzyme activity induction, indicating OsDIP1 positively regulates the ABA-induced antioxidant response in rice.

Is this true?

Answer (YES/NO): YES